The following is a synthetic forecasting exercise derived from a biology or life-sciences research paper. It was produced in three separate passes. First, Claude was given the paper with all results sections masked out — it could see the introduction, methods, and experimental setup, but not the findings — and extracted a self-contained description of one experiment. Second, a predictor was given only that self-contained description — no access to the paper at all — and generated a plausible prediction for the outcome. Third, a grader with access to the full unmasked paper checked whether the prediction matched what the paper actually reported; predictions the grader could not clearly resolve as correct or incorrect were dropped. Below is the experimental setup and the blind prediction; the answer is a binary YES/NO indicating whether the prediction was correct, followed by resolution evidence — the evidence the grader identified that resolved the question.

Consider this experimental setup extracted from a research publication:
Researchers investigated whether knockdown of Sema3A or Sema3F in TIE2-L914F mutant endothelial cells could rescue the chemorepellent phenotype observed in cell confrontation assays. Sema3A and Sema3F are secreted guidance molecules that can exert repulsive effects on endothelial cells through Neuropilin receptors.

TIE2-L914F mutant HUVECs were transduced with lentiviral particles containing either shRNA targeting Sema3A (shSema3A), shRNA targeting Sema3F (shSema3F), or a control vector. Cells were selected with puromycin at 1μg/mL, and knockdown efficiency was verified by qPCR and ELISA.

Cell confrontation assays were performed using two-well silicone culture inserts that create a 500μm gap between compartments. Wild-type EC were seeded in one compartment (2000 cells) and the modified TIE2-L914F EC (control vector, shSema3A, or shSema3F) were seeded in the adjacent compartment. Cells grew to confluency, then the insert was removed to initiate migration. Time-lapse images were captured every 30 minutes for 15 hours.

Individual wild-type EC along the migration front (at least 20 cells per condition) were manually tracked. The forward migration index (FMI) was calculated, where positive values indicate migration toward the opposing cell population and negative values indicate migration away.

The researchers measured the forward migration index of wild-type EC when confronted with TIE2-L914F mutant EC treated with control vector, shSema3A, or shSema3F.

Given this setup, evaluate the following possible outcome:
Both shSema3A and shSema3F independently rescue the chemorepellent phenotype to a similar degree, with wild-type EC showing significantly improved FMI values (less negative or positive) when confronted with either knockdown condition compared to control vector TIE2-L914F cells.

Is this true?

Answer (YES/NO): YES